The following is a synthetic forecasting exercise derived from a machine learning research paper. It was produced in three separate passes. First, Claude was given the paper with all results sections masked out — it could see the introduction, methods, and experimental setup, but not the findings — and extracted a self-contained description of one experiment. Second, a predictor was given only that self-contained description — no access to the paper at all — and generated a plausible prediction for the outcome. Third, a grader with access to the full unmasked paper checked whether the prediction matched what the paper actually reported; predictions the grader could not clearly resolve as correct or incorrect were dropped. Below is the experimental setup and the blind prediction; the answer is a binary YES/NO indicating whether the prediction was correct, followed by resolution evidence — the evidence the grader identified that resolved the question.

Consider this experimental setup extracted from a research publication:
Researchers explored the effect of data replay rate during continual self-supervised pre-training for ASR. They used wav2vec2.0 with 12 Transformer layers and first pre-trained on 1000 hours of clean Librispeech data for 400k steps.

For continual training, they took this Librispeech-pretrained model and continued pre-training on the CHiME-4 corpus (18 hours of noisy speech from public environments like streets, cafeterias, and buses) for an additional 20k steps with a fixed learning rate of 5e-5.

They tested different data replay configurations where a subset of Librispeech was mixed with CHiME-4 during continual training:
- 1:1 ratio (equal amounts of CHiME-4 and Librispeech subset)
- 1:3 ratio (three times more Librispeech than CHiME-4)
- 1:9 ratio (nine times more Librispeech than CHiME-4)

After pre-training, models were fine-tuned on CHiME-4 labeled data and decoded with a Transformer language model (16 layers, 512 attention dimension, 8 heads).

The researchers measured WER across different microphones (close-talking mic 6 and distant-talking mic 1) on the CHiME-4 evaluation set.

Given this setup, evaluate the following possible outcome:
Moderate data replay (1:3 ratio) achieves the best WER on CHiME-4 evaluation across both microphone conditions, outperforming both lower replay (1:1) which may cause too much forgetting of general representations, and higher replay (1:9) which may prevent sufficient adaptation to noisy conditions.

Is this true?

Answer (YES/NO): NO